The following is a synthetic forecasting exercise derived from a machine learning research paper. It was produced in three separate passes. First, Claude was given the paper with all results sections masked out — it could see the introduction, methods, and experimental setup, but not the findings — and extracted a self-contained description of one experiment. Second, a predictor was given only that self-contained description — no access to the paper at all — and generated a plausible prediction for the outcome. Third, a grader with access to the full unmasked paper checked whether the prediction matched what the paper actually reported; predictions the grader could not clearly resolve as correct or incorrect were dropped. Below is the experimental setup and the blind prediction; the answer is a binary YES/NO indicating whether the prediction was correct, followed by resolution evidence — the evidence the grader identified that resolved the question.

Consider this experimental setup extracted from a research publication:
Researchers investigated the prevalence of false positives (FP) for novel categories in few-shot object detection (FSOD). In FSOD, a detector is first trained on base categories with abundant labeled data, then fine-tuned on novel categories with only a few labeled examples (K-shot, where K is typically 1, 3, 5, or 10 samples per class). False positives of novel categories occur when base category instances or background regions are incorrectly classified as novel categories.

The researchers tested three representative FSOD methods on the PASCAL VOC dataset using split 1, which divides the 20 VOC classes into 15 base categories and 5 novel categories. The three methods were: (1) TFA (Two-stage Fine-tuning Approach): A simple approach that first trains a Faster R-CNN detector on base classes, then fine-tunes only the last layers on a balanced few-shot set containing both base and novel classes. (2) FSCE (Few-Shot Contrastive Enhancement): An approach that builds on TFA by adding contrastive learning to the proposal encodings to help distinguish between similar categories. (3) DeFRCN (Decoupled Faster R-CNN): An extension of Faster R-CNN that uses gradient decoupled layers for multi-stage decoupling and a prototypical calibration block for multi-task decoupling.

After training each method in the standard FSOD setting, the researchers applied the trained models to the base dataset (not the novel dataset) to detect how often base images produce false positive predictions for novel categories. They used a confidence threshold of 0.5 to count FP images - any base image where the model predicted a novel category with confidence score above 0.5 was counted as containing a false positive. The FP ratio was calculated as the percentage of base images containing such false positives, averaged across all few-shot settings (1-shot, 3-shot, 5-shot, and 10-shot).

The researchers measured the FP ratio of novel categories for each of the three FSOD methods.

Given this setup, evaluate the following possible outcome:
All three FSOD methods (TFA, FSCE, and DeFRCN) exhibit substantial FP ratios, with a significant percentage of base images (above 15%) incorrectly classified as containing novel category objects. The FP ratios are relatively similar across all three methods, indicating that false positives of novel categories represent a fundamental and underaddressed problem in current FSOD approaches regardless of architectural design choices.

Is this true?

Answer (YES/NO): NO